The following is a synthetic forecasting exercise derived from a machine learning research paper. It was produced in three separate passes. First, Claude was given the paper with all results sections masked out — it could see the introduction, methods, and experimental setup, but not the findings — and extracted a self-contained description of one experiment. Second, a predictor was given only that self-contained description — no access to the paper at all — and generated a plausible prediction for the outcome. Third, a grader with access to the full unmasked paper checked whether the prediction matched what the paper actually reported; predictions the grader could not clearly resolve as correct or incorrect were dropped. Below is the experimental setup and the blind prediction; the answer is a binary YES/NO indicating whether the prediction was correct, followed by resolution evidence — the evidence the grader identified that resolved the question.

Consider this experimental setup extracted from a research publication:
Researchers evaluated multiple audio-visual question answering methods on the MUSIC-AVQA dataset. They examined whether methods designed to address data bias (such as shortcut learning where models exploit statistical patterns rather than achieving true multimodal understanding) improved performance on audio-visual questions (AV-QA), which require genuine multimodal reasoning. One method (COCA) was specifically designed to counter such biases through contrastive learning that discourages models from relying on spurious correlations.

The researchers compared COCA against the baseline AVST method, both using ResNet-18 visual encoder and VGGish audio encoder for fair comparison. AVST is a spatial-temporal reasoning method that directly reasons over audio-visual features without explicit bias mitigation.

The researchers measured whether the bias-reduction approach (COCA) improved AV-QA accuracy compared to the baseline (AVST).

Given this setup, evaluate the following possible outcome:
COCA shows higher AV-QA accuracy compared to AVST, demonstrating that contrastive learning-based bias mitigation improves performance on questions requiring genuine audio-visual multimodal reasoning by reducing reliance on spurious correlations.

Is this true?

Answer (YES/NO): YES